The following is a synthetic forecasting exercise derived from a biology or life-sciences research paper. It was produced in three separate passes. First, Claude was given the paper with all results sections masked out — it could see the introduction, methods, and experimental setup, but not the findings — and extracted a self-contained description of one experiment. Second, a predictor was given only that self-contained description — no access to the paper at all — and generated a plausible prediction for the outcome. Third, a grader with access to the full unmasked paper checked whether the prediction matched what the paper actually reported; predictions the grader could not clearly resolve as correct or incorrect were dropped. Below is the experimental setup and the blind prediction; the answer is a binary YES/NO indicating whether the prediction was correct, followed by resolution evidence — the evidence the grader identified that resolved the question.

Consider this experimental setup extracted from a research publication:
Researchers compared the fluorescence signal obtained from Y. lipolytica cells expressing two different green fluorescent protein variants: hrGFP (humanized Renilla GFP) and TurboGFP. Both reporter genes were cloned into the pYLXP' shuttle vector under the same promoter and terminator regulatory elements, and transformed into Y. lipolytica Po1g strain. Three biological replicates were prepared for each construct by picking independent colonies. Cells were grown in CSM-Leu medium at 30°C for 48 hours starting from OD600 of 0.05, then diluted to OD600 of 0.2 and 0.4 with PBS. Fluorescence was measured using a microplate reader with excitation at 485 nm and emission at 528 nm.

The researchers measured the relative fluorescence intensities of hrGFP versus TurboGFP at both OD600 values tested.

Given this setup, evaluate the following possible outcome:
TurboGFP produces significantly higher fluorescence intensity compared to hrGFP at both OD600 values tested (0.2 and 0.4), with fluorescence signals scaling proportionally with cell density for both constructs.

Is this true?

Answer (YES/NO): NO